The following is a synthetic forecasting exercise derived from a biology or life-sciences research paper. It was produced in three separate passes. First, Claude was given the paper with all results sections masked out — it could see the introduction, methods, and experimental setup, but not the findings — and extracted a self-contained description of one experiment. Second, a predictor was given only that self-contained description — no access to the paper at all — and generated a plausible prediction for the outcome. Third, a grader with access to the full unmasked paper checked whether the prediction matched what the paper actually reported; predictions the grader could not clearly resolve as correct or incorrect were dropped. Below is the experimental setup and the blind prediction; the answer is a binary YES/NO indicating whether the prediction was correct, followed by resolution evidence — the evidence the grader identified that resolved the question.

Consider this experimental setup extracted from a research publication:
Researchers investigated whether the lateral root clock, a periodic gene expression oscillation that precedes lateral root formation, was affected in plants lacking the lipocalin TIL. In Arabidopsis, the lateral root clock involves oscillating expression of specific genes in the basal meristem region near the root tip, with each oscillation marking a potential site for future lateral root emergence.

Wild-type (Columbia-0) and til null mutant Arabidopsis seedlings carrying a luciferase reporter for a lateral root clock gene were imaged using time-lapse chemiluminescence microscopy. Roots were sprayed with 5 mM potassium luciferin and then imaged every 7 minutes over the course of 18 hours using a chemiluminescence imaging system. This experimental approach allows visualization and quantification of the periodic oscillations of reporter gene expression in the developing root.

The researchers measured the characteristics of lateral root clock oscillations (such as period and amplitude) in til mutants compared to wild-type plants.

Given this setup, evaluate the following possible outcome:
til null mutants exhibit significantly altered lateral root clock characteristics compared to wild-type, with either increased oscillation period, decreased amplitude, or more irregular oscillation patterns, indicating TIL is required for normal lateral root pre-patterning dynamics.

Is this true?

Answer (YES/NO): NO